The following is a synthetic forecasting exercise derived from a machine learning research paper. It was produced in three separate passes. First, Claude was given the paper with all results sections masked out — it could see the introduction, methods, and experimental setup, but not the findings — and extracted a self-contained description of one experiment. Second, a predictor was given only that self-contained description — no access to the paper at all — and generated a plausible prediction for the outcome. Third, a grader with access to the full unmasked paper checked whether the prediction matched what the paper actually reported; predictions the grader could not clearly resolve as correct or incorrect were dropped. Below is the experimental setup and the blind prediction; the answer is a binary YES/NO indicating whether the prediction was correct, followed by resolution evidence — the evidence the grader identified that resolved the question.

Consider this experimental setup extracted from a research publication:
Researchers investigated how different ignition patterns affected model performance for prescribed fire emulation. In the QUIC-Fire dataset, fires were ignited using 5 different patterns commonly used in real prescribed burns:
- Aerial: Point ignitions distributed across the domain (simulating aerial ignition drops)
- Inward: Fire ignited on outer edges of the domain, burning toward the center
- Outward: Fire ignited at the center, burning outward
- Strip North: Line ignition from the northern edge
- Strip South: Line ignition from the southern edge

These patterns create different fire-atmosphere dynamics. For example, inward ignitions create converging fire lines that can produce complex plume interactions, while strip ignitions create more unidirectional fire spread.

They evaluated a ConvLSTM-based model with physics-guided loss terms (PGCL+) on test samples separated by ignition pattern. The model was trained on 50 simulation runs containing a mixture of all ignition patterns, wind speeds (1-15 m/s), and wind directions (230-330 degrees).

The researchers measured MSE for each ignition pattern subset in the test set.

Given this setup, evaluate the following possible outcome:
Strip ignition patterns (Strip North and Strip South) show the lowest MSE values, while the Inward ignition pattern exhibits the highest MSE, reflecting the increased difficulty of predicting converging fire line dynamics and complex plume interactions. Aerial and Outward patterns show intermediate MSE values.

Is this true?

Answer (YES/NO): YES